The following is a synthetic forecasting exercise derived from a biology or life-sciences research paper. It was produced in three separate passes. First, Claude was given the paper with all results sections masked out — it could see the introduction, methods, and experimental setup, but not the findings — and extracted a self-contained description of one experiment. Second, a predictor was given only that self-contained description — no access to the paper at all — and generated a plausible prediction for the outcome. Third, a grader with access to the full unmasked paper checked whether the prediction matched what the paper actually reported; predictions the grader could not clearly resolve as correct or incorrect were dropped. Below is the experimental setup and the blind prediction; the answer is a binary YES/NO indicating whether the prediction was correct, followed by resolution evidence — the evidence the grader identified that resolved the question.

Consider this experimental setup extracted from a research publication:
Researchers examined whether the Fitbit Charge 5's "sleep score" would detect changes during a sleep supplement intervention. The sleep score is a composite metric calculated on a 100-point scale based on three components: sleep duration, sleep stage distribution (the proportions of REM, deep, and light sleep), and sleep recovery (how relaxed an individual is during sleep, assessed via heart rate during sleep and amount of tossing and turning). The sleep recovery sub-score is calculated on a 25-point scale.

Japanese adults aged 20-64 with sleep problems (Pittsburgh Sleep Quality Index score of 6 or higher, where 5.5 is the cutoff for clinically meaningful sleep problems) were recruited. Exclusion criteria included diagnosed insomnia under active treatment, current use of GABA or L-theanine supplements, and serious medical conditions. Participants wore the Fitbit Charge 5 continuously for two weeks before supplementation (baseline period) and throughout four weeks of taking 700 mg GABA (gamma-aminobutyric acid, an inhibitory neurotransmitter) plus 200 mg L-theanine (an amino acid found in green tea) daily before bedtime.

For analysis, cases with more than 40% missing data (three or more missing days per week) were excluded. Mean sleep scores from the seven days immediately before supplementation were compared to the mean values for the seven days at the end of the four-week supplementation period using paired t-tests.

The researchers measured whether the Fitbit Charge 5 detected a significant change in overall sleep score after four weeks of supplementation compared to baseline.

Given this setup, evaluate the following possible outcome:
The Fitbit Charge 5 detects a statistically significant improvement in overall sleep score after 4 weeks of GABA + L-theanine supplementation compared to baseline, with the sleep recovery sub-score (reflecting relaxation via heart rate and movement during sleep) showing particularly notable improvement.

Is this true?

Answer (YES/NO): NO